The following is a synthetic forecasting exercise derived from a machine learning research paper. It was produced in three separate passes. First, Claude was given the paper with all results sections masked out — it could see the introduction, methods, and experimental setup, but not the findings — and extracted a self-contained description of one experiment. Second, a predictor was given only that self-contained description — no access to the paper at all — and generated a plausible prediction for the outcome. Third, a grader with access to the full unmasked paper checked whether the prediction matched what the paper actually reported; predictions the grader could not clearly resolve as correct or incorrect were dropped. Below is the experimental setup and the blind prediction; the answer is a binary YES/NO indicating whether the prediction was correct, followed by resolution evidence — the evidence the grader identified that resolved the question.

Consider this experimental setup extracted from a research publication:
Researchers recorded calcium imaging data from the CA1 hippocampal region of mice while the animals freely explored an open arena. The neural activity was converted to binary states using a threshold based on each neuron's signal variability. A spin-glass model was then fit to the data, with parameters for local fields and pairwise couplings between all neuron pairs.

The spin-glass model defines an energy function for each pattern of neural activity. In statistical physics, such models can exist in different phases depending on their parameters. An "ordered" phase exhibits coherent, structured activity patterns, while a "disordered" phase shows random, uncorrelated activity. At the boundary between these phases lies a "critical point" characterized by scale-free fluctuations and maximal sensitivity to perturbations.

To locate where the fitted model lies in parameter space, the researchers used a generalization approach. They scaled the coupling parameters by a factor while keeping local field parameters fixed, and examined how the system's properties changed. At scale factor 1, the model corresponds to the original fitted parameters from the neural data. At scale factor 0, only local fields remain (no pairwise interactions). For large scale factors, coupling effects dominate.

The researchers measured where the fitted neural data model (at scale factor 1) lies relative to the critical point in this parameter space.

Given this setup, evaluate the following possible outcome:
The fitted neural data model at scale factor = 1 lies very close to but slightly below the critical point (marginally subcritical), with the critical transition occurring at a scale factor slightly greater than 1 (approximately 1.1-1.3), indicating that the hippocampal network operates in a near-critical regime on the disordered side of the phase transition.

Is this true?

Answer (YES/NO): NO